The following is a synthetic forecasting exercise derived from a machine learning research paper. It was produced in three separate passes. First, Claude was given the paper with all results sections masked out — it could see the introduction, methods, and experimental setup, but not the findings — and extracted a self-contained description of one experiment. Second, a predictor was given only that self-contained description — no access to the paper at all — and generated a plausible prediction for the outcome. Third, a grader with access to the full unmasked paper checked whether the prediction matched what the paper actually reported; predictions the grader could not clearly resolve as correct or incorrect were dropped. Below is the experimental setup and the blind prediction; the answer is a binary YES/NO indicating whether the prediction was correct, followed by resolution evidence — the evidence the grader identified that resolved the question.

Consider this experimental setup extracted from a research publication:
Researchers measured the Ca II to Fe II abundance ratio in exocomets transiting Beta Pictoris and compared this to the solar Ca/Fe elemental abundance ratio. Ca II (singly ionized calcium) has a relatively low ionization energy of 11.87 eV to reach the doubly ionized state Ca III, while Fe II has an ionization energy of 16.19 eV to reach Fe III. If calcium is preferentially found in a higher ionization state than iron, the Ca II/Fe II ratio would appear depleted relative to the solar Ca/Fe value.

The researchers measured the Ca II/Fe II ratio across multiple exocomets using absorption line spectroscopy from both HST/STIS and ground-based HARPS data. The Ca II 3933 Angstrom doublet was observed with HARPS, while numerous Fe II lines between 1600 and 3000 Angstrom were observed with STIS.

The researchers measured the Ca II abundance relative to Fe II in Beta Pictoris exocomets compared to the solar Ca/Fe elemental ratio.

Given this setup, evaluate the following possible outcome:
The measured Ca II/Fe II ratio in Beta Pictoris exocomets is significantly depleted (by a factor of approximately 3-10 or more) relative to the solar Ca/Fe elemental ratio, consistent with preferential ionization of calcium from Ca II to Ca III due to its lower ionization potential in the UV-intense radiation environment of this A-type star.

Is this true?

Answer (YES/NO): YES